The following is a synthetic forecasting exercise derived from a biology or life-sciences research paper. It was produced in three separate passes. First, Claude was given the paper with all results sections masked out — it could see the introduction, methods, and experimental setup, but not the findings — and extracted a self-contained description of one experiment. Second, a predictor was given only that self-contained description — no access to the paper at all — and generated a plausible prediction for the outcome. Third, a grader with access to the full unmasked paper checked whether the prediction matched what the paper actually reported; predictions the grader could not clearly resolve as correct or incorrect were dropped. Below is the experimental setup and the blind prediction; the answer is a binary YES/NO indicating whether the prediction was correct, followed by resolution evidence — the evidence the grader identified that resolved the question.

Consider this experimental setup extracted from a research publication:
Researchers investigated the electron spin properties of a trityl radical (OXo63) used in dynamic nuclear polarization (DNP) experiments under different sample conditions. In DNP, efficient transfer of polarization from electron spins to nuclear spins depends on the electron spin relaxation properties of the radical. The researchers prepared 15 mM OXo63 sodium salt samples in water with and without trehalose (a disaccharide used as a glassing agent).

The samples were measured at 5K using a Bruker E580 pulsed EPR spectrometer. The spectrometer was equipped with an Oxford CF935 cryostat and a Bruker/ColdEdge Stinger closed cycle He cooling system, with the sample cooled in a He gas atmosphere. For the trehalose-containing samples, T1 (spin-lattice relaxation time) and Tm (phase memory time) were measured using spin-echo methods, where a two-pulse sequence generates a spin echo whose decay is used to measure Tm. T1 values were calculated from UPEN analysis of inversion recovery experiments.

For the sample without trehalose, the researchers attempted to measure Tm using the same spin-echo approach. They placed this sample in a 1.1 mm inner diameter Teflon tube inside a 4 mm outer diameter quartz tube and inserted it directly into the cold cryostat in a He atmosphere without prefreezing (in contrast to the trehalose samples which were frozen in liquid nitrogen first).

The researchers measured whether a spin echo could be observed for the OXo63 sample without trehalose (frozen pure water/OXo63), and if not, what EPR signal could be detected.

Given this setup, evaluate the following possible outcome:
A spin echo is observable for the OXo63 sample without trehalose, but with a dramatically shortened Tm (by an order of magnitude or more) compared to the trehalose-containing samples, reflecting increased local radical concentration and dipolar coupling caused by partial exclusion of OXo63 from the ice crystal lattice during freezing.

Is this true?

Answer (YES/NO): NO